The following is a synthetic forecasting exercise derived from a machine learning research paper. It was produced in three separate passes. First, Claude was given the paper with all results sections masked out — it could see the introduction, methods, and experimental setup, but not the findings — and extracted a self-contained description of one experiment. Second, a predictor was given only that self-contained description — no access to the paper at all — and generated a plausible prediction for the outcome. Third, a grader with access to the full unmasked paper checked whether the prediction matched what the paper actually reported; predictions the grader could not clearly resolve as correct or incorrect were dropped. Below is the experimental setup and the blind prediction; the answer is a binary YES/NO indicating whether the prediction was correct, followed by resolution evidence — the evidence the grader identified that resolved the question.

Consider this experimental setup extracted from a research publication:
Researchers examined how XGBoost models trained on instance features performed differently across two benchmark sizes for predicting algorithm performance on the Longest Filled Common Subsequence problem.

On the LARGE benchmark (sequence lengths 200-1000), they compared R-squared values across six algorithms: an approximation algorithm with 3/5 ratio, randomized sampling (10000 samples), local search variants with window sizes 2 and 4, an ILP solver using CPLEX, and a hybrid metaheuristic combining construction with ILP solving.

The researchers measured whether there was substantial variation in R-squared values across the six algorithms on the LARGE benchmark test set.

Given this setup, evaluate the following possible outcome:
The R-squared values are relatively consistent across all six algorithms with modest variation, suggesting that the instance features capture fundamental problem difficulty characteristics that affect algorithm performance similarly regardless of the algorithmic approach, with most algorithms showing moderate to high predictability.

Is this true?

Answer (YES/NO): NO